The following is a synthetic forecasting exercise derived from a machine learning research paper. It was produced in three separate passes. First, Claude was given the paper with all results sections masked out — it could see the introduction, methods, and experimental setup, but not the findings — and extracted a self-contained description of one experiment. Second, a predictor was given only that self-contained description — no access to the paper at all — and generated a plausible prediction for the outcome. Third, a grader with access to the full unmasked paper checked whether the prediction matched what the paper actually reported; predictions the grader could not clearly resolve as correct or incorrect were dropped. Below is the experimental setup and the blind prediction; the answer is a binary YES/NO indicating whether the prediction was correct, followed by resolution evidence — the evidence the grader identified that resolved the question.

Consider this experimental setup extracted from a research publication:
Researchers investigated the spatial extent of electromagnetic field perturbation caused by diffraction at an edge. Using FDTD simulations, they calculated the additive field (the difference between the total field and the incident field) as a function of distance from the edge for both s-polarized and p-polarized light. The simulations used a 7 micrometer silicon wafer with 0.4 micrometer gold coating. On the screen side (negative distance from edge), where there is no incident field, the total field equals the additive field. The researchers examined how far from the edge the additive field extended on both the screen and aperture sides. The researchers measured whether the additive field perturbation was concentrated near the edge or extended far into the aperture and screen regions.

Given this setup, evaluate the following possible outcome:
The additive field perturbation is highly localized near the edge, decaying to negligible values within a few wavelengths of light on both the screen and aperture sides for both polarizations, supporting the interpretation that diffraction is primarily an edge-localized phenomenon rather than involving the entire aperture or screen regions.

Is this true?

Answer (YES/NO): YES